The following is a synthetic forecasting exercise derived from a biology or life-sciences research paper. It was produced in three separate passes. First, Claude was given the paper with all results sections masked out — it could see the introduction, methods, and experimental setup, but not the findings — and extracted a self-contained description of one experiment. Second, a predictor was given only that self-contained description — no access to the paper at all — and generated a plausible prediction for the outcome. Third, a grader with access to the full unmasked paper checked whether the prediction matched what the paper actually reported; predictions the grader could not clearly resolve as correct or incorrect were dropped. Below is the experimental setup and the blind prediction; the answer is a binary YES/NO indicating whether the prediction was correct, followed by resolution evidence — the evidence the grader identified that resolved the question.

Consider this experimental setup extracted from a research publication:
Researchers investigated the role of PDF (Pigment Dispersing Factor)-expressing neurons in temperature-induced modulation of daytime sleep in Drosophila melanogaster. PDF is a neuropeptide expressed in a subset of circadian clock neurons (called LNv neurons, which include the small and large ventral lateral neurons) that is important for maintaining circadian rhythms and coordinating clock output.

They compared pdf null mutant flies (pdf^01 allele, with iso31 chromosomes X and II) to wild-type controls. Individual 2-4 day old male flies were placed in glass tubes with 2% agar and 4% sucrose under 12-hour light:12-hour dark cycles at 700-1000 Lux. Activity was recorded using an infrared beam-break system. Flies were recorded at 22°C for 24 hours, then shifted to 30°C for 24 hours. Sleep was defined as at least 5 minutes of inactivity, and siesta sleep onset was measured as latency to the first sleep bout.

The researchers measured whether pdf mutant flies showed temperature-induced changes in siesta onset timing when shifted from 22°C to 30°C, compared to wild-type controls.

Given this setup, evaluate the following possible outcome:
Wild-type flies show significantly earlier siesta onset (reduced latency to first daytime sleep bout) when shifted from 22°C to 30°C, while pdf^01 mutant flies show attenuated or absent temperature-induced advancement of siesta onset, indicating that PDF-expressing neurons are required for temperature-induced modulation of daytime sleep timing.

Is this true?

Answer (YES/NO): NO